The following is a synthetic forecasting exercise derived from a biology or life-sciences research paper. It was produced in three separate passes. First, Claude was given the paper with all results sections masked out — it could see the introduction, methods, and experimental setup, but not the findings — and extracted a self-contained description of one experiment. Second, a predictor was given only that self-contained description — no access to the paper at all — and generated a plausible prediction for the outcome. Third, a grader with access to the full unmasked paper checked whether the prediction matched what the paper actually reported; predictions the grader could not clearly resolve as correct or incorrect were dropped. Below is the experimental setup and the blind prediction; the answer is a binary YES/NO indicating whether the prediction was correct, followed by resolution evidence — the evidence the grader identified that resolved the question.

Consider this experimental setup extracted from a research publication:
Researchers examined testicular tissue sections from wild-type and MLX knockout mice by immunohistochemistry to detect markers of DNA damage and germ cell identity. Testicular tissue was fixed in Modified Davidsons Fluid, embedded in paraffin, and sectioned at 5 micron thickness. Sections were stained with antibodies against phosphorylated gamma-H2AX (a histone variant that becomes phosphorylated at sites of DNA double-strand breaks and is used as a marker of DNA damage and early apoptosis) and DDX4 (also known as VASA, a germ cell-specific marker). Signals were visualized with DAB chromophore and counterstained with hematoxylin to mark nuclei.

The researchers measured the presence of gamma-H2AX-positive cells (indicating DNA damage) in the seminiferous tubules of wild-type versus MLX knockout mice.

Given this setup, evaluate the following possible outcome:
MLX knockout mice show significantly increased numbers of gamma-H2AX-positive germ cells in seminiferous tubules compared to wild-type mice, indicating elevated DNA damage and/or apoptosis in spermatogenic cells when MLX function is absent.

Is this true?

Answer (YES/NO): YES